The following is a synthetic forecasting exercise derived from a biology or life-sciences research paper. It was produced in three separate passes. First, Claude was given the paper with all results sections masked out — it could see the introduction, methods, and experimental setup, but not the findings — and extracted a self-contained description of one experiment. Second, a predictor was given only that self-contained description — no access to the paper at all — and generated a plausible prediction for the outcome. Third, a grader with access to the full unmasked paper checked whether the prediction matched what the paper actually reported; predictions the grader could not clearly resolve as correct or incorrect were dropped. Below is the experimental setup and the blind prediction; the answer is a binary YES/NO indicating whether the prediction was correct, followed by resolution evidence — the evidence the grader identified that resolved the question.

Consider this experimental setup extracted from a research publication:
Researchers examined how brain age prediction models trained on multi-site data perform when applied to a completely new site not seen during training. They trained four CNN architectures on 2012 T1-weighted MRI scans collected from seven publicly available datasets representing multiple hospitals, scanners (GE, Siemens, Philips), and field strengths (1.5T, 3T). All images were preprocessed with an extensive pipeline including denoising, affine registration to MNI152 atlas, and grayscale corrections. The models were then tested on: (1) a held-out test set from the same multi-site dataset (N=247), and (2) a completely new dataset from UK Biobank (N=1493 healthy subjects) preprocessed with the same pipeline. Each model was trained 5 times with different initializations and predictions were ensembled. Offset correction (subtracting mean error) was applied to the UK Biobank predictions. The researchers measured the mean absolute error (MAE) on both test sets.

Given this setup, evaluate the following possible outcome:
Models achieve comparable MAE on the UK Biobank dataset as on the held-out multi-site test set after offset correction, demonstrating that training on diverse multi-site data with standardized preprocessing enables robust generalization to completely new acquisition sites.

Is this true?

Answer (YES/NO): YES